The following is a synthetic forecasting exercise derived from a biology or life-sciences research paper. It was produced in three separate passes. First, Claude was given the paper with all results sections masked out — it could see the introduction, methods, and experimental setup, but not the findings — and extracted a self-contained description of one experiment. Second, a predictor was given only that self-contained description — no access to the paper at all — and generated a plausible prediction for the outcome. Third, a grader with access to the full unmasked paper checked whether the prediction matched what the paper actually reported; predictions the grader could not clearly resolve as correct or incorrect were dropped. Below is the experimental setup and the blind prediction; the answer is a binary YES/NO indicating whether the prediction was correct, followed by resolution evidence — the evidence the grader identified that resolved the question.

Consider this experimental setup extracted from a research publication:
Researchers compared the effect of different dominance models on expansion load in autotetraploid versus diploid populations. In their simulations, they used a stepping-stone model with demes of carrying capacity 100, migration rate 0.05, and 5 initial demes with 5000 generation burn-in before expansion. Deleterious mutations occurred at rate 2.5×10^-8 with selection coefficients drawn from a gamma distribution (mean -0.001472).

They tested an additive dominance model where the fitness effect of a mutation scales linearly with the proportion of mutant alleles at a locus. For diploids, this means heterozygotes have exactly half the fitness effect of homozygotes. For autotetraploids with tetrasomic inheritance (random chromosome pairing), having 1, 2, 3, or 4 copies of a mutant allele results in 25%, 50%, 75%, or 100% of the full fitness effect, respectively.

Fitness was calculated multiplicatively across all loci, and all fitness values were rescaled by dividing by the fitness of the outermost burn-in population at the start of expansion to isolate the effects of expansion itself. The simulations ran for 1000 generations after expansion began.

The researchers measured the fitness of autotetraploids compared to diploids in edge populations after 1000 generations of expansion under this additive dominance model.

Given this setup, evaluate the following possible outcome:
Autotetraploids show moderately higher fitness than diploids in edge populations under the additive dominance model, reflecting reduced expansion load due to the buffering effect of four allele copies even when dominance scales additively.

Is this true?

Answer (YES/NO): NO